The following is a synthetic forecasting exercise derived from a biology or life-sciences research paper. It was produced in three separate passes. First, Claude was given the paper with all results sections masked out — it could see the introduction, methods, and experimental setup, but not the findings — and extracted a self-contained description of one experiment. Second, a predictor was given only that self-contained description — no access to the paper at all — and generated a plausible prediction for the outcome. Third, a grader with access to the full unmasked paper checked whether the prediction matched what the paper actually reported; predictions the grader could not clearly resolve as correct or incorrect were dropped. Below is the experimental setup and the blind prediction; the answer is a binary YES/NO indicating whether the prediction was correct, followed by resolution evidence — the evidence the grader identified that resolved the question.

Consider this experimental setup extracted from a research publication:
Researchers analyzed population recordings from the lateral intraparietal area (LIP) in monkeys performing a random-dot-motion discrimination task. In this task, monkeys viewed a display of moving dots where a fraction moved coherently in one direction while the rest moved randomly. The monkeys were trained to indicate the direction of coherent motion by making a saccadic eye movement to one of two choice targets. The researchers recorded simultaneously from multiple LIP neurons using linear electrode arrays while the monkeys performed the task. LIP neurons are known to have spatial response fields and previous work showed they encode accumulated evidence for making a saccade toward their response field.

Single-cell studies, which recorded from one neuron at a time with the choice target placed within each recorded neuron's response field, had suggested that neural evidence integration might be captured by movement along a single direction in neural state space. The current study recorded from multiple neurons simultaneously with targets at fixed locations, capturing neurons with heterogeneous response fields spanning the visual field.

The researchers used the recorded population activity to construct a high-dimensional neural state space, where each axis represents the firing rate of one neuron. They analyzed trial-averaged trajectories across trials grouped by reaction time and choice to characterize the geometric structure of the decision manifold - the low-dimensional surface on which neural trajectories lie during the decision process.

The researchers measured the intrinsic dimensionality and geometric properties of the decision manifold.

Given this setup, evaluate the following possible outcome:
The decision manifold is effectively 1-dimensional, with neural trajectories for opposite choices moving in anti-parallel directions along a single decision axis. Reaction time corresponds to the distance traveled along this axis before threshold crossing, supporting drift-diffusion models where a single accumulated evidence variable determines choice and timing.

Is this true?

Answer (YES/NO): NO